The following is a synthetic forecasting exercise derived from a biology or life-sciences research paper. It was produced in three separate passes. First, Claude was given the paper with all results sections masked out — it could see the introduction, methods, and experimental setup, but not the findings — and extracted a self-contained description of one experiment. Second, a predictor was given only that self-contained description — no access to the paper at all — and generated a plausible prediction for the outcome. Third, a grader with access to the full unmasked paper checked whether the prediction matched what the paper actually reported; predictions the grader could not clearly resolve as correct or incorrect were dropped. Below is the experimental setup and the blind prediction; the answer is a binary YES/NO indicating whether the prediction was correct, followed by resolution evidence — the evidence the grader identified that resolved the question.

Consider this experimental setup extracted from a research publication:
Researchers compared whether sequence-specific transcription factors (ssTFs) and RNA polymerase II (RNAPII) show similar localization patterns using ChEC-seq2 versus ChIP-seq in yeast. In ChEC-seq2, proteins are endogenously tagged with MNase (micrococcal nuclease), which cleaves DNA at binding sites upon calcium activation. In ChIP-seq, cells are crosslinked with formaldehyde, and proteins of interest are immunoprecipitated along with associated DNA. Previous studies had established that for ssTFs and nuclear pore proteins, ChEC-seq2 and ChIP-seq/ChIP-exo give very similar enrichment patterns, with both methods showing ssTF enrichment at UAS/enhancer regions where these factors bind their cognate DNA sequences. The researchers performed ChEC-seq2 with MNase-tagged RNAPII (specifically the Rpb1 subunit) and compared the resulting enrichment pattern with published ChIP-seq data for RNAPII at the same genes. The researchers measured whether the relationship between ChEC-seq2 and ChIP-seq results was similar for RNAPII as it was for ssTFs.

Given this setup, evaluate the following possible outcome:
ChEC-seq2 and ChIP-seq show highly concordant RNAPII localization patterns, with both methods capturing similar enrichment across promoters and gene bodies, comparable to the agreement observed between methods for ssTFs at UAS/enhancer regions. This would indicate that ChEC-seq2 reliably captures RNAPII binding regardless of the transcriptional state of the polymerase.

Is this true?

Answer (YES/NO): NO